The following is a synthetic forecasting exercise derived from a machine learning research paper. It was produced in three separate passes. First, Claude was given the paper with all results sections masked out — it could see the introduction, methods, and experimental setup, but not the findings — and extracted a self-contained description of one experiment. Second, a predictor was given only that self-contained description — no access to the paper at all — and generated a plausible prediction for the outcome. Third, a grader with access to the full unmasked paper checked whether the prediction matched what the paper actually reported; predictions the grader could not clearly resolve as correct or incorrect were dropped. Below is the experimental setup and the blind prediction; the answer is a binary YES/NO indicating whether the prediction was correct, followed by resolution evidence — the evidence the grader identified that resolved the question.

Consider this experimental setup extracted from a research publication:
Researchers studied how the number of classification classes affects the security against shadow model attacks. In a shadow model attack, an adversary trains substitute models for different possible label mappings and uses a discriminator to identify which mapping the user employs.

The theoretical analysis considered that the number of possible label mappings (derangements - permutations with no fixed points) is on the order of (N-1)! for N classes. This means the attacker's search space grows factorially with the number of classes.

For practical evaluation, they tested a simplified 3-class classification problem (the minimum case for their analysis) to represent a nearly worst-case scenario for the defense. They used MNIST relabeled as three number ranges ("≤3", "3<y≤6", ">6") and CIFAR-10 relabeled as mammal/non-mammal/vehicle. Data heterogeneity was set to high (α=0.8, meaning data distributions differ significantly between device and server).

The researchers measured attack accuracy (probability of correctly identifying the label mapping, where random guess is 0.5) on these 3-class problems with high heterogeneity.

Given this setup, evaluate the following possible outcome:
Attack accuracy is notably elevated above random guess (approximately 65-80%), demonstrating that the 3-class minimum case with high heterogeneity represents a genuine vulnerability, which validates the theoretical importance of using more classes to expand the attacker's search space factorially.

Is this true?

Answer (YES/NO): NO